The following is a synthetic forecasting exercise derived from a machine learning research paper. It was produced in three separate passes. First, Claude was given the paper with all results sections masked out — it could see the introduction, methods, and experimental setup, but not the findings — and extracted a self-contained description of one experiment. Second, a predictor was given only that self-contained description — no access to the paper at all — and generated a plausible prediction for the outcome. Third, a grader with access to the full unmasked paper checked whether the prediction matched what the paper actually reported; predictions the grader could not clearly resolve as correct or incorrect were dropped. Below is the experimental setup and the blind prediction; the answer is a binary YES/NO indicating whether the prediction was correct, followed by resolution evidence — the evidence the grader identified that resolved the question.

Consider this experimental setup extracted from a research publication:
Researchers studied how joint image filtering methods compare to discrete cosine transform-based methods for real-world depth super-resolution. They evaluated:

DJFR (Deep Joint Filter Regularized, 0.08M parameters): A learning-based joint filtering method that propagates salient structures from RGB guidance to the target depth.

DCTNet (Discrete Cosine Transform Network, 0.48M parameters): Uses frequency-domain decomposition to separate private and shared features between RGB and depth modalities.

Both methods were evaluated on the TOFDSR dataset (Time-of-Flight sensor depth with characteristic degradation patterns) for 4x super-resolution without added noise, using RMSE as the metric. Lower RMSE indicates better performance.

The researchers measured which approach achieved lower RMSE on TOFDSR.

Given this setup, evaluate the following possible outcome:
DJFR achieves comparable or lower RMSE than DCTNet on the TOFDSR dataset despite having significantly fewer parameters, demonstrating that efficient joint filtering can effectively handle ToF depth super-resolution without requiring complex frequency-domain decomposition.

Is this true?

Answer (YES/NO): NO